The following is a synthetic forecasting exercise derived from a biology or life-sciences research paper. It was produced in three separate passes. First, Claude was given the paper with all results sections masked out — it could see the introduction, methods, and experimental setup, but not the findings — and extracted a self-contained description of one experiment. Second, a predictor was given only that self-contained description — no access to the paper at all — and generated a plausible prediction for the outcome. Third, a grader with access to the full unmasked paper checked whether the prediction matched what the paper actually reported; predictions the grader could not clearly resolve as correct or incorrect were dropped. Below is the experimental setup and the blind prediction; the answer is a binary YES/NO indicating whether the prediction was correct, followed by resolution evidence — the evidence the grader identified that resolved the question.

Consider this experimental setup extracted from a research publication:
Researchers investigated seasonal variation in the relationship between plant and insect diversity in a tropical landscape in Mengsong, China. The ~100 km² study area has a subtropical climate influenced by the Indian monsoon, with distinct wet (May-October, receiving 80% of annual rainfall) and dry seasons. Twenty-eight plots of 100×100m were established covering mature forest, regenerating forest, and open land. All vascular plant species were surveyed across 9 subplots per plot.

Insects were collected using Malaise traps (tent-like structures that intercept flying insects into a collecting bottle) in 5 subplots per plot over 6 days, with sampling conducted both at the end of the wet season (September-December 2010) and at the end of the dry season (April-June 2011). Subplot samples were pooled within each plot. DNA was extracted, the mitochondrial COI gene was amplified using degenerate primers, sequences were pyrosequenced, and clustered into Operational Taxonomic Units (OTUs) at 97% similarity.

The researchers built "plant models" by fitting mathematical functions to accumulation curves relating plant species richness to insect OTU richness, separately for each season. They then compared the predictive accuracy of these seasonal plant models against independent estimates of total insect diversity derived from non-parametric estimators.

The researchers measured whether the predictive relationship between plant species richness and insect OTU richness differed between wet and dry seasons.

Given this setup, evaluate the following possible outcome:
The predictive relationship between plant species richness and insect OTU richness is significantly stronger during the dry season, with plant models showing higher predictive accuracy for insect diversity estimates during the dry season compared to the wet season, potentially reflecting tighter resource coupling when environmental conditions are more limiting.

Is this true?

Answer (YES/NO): NO